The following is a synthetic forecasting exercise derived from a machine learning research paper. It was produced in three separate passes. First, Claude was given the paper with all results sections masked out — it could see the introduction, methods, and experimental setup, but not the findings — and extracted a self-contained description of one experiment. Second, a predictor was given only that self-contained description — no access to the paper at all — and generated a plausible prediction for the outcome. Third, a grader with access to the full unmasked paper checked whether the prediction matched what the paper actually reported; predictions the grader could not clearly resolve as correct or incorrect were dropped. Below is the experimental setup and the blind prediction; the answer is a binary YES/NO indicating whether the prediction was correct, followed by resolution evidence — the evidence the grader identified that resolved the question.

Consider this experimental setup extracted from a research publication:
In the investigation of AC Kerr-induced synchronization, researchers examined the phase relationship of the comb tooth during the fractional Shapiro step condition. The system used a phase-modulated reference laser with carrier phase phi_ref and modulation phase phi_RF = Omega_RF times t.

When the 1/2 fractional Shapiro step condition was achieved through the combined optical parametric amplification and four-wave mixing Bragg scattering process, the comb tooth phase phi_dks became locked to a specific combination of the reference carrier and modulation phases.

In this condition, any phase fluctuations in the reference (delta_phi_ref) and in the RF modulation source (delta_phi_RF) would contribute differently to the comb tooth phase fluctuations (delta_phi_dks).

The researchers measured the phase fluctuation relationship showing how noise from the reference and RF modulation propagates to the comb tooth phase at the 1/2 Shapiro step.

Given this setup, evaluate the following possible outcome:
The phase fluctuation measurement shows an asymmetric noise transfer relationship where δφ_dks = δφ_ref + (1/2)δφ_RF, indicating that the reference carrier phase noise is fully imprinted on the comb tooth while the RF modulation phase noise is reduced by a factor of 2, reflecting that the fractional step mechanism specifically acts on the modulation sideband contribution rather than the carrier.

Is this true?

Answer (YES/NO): NO